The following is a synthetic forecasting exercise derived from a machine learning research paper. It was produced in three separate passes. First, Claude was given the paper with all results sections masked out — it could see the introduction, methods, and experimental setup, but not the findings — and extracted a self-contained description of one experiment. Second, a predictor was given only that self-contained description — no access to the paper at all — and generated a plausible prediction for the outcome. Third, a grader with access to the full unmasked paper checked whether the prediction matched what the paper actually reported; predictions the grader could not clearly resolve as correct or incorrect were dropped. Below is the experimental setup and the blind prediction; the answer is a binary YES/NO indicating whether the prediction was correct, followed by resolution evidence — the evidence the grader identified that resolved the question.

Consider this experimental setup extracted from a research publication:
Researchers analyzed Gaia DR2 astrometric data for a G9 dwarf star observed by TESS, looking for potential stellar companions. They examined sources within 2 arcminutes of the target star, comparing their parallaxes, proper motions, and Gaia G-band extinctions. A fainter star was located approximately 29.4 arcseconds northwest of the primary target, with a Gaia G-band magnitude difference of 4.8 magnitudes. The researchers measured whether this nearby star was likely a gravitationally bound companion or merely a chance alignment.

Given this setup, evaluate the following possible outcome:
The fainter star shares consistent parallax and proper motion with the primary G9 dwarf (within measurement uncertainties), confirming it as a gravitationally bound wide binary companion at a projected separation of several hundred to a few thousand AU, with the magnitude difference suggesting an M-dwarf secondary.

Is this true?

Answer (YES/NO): YES